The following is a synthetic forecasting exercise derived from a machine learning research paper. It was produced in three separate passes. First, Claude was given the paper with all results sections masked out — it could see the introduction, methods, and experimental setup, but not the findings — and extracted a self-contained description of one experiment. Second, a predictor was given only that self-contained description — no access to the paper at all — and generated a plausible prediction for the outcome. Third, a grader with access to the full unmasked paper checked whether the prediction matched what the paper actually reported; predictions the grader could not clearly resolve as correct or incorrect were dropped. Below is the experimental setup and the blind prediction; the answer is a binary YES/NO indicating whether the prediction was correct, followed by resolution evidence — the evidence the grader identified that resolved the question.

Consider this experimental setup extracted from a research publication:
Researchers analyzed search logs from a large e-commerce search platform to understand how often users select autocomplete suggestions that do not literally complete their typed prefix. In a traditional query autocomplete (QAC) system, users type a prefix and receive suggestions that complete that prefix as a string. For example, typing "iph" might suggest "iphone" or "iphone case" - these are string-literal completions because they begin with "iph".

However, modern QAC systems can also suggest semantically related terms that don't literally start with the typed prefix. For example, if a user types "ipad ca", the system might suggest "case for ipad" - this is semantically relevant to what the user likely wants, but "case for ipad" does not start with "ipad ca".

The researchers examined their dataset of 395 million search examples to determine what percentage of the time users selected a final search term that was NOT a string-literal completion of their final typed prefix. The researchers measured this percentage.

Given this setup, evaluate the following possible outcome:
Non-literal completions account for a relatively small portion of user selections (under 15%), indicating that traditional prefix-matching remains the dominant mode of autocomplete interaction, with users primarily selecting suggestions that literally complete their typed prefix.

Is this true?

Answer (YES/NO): YES